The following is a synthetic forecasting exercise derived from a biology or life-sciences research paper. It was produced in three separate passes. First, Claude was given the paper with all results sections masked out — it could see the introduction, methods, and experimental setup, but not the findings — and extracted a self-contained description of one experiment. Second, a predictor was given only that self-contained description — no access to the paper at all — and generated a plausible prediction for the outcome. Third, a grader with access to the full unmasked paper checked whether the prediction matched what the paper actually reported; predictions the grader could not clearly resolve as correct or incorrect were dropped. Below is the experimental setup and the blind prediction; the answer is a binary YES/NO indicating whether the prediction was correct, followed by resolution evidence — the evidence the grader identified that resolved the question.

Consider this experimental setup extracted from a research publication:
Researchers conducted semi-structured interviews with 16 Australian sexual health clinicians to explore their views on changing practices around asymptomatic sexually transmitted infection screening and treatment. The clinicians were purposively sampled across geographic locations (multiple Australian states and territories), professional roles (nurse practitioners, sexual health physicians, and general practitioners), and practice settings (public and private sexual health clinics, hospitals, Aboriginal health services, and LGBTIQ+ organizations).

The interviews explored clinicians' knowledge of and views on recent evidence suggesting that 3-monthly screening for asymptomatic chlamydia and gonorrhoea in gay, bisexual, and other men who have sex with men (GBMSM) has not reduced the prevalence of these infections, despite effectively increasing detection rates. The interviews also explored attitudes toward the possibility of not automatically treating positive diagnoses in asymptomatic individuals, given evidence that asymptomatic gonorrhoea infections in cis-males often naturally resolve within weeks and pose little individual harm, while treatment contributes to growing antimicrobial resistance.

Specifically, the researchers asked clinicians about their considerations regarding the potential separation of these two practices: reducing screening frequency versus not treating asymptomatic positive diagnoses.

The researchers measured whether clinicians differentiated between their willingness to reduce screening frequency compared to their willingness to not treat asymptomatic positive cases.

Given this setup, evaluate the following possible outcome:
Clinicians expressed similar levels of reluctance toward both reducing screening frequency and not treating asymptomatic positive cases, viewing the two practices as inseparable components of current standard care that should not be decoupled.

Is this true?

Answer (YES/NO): NO